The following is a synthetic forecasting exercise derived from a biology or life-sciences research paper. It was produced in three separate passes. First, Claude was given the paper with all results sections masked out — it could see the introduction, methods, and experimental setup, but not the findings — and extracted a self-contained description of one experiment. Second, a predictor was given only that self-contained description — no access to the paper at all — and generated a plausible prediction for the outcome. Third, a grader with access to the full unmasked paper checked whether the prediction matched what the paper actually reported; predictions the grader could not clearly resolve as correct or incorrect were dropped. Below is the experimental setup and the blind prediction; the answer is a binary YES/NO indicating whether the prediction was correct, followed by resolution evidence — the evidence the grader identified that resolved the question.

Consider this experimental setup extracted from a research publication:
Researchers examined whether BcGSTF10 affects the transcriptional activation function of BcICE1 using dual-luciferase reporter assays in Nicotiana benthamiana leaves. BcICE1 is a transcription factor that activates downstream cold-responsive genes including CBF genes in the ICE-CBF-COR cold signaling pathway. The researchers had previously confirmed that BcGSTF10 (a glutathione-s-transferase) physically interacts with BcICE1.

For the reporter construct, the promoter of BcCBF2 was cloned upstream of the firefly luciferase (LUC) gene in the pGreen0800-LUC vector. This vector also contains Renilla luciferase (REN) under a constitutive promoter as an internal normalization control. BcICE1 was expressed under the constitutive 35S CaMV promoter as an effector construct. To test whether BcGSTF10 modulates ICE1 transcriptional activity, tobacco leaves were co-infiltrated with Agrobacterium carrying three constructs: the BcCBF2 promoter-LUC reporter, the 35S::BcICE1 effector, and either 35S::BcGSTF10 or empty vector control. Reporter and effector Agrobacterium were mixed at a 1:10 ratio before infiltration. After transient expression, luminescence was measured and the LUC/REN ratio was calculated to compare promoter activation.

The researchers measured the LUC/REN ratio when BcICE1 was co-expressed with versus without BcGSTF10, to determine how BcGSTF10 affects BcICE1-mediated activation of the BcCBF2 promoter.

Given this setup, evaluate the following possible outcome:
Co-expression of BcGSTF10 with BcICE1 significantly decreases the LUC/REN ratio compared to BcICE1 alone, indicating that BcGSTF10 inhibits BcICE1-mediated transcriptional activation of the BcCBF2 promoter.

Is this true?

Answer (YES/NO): NO